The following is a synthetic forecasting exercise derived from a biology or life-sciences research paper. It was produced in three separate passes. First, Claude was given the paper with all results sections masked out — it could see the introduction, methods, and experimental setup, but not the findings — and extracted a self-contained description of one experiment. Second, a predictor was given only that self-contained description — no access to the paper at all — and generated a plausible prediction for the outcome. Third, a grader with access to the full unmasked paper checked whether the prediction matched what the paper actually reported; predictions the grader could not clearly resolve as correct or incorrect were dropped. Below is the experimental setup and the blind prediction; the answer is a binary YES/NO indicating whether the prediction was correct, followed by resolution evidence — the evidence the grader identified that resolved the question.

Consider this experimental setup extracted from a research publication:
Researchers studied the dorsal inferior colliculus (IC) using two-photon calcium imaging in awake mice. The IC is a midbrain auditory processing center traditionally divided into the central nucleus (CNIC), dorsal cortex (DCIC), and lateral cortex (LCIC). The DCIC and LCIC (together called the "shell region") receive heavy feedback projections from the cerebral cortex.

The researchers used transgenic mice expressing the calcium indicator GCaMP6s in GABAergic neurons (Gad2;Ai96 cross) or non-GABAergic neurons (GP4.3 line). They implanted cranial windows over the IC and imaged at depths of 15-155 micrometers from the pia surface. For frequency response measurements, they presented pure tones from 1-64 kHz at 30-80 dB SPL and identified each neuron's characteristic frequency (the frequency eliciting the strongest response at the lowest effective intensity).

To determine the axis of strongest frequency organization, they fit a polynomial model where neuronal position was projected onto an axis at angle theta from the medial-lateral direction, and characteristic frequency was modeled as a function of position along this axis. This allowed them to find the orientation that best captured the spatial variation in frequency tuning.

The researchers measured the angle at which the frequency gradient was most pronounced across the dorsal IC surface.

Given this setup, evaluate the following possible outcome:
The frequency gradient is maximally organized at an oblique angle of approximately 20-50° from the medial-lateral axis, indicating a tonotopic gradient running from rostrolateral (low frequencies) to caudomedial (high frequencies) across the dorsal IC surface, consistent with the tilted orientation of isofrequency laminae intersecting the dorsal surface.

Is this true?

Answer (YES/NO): NO